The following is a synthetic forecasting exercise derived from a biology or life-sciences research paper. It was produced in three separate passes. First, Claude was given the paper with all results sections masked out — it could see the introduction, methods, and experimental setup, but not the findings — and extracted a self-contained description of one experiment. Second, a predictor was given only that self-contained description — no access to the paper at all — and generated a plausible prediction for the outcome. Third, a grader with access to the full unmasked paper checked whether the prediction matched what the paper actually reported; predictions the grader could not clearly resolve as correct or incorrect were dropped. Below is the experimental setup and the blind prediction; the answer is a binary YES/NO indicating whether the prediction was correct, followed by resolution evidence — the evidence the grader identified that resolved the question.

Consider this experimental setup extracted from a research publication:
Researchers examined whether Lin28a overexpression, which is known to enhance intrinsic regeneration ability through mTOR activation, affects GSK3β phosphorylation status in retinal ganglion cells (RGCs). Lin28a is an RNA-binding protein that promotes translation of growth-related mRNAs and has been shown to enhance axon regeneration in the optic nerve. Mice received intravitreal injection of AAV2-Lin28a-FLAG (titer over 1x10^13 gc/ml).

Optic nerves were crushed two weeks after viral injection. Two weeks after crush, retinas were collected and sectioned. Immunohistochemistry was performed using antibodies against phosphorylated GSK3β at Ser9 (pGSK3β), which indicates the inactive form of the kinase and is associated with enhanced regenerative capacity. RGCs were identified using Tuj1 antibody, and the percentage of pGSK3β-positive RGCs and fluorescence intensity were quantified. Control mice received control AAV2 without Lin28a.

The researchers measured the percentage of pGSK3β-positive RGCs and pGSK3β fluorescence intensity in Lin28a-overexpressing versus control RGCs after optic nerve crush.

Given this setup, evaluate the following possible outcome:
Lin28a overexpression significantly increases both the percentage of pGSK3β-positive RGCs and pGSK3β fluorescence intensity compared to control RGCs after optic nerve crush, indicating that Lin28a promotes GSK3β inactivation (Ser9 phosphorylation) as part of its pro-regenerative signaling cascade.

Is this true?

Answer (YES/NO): YES